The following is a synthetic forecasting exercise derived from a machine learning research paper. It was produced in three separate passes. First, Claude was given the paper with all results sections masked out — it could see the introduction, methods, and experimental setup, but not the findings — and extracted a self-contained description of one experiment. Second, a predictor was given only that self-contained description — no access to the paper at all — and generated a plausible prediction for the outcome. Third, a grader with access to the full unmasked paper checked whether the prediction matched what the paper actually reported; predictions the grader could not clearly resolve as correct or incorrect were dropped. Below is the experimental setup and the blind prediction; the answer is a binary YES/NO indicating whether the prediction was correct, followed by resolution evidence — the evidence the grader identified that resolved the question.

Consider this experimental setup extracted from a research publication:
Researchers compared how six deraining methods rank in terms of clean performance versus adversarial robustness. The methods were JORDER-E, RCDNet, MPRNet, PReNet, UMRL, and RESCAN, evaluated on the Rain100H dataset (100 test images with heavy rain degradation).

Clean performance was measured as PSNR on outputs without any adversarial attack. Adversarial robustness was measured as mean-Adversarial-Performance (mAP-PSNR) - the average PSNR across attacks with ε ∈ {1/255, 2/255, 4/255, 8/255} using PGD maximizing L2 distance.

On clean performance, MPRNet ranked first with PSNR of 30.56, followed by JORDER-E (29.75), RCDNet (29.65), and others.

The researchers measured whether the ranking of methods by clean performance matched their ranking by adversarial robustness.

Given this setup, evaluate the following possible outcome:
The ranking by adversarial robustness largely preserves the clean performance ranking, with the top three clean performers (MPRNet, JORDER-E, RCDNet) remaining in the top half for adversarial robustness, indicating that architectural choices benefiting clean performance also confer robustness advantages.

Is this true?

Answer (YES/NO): NO